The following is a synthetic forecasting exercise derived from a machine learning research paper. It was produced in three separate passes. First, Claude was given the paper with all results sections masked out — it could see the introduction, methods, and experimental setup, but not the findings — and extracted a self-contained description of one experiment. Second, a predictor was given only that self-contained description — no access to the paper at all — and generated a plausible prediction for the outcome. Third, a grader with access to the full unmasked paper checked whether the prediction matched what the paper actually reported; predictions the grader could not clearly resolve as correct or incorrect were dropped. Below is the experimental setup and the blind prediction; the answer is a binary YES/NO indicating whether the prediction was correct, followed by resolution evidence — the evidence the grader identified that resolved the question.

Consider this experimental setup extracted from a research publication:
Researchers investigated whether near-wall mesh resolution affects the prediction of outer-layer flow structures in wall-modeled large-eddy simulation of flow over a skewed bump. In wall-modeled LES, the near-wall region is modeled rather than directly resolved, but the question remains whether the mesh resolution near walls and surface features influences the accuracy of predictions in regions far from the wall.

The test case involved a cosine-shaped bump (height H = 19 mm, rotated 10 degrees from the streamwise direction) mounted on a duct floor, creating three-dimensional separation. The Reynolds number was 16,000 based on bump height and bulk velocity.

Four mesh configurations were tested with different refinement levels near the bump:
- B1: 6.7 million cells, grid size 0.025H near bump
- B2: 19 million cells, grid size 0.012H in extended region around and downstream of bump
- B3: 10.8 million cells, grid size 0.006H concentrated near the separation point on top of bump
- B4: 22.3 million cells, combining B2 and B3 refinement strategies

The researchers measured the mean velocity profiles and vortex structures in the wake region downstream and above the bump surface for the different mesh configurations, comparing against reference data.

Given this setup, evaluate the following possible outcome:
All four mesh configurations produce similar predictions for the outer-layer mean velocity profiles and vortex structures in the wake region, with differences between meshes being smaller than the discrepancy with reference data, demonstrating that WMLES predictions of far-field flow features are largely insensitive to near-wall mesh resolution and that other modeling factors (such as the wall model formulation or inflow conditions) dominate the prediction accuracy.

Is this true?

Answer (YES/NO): NO